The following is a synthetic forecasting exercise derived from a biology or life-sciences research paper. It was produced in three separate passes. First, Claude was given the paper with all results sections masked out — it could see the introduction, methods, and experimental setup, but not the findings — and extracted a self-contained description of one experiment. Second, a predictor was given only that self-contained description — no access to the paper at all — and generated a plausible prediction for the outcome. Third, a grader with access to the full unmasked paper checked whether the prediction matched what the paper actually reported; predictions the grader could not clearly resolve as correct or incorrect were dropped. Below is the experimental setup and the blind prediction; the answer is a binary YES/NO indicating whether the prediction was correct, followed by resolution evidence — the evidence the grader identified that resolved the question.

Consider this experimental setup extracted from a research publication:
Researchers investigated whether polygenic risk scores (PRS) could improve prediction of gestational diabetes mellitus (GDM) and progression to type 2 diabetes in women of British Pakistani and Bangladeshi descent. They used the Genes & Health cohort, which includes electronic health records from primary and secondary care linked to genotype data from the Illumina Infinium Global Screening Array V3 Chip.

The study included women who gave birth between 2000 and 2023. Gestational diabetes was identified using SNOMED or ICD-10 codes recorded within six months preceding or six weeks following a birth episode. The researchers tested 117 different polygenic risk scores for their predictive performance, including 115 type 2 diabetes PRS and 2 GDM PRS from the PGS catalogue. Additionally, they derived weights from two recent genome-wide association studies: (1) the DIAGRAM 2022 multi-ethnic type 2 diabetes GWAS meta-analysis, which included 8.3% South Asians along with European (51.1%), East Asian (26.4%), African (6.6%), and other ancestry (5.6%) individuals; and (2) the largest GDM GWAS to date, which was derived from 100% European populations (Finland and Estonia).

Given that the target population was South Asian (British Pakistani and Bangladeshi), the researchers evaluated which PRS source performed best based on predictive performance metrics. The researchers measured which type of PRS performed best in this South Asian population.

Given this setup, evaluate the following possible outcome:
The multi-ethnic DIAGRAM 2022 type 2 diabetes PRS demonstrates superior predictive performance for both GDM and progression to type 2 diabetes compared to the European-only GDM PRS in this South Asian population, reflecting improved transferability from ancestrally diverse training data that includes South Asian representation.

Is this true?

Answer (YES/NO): NO